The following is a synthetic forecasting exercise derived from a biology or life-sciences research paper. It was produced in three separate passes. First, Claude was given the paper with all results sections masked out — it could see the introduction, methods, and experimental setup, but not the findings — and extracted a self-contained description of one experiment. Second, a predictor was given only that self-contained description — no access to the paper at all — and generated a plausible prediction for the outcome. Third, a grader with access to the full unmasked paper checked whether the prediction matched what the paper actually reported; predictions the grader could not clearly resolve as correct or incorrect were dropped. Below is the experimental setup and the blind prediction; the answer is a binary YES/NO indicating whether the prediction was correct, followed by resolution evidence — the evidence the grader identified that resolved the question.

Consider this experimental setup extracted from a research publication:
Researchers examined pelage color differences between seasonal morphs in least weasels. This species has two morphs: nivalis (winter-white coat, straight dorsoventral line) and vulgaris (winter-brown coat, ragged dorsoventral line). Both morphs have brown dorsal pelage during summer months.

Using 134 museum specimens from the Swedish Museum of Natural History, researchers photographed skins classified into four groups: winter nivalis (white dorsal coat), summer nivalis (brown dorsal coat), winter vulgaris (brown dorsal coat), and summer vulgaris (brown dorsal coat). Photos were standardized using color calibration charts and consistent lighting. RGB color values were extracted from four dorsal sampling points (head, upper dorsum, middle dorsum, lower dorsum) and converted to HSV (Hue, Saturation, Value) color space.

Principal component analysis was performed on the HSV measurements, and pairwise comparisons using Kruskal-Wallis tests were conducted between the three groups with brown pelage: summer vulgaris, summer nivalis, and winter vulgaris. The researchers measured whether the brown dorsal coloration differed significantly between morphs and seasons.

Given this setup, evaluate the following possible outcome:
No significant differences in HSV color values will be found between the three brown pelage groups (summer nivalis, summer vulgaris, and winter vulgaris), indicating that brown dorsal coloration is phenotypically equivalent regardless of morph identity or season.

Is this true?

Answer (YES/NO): NO